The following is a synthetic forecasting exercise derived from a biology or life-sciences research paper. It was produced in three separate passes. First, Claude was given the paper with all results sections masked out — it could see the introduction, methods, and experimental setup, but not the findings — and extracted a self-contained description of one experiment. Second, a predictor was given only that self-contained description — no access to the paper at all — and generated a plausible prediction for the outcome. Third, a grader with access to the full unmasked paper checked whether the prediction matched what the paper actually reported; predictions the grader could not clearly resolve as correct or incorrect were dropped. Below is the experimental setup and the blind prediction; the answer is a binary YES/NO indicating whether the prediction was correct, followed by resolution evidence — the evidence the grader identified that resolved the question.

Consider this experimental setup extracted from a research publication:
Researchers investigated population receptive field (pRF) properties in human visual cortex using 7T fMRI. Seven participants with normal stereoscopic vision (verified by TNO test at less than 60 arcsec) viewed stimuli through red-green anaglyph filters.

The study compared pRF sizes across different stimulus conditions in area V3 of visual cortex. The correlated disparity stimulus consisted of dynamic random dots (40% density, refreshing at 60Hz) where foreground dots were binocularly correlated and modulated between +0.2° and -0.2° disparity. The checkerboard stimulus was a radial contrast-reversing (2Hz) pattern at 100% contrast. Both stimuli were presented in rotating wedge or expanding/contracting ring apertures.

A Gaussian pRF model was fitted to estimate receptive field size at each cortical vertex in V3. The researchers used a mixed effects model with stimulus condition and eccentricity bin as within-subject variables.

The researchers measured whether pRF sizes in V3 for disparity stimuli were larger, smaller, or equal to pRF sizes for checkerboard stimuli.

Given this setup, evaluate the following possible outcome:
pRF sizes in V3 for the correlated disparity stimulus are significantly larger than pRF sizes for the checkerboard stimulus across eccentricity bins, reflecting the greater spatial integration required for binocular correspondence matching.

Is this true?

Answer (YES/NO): NO